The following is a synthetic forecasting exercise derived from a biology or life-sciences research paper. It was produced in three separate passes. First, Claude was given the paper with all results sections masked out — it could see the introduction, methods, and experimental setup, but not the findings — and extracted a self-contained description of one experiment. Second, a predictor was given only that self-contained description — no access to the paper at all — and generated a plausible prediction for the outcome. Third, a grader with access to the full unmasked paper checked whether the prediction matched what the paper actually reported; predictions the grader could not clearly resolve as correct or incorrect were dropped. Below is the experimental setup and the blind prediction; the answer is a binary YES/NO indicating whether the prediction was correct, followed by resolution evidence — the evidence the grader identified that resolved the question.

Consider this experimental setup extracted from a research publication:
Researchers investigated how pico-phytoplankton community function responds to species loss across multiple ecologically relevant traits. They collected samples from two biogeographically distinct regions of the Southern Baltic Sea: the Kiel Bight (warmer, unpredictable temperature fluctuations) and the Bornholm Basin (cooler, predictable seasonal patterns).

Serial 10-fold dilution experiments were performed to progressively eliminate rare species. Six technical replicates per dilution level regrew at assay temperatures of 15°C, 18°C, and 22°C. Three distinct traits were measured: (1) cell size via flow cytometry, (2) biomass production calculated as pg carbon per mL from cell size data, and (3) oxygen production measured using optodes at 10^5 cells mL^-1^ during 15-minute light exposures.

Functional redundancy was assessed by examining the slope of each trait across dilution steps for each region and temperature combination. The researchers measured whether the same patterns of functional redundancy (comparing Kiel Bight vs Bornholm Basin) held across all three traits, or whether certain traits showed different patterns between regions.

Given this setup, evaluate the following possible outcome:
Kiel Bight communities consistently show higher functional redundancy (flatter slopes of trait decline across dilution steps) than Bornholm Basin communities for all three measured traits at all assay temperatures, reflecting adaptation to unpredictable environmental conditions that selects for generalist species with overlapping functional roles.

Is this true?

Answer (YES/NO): NO